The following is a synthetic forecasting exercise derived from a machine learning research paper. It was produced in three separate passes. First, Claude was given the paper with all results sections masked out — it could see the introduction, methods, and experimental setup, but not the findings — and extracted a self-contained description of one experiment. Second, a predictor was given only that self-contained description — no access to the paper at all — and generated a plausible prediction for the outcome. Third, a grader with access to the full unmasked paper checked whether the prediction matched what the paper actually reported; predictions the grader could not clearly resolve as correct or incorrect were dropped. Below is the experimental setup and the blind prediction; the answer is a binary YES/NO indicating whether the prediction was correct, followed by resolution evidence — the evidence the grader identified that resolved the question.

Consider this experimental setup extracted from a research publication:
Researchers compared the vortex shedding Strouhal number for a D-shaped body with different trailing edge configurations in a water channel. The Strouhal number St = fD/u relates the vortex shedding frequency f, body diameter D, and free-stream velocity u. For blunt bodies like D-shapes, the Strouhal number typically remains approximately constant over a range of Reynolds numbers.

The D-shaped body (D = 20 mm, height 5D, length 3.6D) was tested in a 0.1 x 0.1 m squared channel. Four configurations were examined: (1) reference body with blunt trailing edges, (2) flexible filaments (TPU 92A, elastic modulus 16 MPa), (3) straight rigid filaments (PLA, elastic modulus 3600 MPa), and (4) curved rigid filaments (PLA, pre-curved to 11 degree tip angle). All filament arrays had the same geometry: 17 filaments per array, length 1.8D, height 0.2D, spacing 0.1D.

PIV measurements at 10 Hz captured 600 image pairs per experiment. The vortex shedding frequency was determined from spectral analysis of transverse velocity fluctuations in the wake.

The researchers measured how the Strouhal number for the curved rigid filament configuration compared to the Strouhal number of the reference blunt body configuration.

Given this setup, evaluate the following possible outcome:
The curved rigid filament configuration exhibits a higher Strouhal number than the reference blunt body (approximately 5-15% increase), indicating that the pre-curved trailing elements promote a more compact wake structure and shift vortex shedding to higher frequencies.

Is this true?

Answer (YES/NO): NO